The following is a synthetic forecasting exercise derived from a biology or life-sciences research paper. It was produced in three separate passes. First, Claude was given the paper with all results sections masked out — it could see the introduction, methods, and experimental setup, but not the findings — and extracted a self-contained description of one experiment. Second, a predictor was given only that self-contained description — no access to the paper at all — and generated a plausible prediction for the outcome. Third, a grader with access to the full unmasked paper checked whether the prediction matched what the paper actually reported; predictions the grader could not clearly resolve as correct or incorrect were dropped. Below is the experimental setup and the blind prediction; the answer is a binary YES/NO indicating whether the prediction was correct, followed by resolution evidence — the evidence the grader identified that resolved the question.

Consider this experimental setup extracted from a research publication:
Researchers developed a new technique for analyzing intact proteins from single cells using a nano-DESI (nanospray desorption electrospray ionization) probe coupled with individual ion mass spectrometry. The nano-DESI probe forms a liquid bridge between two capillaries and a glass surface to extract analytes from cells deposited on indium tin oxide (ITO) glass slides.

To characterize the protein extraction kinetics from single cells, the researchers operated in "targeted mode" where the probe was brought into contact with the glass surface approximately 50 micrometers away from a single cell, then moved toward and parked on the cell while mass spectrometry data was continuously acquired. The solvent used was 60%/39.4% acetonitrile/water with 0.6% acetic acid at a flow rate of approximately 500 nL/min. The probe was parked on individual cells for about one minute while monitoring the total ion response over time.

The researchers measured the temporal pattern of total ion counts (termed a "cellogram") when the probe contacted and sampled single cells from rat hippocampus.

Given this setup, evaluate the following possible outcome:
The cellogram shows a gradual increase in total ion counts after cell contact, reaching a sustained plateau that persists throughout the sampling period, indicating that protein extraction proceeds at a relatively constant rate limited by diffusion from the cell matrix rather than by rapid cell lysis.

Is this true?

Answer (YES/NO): NO